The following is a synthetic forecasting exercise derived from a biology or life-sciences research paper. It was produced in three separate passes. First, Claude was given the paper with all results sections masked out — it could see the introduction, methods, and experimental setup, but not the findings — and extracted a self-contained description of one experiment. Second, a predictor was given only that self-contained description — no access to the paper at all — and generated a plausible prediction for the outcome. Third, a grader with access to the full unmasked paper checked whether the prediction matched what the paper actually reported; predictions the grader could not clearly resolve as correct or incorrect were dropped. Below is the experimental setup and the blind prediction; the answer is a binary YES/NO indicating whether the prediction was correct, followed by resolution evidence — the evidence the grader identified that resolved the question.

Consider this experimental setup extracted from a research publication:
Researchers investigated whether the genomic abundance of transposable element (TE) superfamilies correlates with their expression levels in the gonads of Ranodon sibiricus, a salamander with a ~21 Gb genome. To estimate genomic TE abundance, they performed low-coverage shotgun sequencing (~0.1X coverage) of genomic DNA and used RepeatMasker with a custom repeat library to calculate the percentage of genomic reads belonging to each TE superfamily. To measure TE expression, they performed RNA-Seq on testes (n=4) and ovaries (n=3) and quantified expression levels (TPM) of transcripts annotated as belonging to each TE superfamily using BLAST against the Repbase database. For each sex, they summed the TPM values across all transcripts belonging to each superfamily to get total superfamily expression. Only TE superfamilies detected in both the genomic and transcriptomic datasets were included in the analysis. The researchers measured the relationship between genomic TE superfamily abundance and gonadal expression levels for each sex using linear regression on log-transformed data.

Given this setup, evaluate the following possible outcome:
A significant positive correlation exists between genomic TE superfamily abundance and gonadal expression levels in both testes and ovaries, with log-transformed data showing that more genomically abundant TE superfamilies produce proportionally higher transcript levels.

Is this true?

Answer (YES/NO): YES